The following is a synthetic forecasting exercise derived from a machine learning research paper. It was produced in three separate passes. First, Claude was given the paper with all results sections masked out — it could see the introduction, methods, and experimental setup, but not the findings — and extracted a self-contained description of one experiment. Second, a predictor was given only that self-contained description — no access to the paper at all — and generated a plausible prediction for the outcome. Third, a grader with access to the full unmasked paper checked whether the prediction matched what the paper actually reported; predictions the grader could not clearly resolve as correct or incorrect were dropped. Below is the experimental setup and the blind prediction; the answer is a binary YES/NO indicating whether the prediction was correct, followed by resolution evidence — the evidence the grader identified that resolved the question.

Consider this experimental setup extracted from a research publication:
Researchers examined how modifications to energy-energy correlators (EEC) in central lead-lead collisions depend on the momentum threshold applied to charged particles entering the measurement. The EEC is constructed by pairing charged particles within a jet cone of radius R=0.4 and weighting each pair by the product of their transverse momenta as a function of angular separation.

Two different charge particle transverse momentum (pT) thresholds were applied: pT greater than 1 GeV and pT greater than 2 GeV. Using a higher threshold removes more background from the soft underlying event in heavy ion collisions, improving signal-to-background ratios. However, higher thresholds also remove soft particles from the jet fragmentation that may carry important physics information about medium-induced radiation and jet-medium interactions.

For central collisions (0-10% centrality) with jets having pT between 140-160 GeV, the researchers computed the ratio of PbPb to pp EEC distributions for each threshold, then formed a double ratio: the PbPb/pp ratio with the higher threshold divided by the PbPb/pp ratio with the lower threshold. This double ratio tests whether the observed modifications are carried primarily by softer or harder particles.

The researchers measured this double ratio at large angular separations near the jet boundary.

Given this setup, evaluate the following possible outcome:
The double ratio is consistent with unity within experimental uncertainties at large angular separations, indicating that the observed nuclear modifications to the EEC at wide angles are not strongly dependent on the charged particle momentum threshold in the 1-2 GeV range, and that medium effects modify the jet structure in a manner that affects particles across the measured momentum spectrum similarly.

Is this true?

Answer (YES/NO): NO